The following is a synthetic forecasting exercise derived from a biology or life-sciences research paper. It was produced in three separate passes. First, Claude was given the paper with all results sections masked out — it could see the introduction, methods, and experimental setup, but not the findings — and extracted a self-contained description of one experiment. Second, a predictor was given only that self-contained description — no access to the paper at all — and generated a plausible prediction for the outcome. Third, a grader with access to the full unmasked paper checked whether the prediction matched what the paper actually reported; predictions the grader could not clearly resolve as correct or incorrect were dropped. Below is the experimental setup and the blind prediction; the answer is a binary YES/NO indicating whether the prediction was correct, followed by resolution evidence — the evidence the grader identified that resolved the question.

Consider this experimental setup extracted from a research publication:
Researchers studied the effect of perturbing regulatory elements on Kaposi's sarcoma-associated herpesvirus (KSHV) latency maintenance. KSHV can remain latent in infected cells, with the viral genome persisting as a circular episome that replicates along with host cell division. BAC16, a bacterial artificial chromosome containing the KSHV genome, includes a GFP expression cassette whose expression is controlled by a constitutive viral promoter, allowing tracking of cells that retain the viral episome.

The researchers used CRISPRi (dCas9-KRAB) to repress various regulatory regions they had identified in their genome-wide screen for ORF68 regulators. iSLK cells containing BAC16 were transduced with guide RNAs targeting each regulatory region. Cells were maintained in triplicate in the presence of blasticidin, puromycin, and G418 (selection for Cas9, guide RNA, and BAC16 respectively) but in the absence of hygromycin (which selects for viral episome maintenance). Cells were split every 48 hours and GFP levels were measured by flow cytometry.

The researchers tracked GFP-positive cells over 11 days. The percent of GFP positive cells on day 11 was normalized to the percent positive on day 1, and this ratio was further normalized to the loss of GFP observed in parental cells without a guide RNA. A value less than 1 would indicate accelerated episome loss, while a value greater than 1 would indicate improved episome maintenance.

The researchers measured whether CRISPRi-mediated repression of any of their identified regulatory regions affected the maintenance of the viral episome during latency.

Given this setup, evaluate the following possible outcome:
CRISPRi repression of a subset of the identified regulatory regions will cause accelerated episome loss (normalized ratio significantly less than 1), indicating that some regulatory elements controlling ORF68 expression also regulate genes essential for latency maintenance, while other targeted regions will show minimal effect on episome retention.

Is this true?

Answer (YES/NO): YES